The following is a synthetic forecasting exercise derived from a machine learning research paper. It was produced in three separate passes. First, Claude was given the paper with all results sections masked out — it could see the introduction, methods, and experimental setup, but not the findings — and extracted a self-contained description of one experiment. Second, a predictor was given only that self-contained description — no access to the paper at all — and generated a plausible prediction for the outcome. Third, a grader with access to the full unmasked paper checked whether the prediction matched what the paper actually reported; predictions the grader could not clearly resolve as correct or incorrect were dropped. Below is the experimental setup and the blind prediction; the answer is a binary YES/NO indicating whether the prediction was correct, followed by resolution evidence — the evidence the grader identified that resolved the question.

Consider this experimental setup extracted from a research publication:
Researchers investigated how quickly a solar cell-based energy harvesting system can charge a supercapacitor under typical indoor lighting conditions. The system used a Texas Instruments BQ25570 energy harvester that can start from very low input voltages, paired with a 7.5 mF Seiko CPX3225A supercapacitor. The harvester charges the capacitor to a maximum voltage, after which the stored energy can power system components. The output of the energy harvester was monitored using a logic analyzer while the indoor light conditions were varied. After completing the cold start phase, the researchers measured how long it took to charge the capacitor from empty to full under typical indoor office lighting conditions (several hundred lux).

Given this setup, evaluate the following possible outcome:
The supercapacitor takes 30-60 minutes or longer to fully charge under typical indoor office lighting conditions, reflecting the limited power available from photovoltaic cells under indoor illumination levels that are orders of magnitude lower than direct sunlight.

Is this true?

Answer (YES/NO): NO